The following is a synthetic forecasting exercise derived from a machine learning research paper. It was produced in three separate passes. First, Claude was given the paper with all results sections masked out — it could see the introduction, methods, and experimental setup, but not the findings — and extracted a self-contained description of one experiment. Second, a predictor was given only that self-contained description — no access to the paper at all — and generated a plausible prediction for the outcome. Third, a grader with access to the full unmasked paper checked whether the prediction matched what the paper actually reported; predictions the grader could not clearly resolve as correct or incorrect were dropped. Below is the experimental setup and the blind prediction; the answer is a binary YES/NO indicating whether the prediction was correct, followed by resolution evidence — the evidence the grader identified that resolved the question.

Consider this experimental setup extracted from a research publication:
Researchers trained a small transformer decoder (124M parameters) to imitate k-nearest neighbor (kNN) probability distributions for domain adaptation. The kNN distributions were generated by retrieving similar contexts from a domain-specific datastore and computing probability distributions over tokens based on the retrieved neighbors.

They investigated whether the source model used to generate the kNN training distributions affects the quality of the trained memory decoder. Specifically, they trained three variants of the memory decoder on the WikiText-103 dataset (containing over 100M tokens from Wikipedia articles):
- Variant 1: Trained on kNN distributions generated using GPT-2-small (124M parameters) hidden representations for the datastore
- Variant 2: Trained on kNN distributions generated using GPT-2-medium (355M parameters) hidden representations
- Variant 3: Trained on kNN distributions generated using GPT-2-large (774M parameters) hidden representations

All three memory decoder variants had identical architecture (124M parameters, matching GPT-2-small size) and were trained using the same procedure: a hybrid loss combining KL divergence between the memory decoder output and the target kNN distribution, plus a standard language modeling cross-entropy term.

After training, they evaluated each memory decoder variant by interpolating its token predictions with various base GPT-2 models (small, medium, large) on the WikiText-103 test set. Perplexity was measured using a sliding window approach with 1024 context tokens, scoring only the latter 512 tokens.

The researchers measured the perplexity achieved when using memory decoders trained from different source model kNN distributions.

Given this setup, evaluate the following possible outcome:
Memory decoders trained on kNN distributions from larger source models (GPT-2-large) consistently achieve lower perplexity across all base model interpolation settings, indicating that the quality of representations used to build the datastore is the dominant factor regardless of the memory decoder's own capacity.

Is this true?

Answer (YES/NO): YES